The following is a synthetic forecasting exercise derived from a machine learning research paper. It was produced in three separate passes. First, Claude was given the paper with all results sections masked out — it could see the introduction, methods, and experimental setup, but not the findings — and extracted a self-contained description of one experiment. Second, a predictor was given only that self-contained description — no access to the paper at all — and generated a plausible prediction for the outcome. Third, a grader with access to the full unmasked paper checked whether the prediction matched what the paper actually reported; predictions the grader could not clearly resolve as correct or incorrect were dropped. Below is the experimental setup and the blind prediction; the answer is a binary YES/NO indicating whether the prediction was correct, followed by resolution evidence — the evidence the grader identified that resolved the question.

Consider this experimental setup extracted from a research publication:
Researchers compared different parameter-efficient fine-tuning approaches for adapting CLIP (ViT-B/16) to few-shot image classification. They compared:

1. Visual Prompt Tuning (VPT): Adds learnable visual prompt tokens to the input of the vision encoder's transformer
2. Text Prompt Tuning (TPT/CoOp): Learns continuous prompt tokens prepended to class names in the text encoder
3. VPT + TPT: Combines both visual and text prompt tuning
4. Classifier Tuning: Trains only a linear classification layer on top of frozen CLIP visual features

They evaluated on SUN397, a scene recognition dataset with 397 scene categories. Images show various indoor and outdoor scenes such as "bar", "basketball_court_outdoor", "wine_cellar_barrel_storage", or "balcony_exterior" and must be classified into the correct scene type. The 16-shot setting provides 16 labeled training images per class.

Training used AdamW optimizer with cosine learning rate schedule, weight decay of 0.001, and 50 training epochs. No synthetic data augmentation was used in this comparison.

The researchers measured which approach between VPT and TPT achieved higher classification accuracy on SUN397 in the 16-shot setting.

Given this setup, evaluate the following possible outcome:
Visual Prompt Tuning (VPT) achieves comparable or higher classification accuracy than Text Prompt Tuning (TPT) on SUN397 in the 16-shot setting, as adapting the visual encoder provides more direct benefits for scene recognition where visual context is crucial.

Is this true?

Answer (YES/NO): NO